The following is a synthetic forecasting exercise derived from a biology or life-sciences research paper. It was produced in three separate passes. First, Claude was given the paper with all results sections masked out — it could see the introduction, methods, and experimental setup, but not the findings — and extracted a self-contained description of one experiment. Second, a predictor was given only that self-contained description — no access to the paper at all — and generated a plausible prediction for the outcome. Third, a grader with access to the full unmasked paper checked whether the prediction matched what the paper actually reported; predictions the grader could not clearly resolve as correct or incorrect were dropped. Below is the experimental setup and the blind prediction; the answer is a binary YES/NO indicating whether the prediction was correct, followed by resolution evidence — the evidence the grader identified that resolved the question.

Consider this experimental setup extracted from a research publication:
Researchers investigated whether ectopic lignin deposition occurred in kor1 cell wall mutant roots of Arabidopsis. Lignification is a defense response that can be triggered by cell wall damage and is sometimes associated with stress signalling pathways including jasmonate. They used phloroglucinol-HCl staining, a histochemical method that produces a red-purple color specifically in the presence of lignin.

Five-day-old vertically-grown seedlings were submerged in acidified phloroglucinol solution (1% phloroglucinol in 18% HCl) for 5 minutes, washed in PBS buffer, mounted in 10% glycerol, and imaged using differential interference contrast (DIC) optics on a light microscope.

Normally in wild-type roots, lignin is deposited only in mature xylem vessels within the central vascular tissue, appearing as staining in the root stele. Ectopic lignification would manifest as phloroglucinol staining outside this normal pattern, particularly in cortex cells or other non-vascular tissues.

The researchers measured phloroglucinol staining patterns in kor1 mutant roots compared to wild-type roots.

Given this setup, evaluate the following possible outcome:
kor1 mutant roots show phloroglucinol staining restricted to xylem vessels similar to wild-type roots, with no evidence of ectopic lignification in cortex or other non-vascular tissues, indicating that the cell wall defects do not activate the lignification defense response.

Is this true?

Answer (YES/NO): NO